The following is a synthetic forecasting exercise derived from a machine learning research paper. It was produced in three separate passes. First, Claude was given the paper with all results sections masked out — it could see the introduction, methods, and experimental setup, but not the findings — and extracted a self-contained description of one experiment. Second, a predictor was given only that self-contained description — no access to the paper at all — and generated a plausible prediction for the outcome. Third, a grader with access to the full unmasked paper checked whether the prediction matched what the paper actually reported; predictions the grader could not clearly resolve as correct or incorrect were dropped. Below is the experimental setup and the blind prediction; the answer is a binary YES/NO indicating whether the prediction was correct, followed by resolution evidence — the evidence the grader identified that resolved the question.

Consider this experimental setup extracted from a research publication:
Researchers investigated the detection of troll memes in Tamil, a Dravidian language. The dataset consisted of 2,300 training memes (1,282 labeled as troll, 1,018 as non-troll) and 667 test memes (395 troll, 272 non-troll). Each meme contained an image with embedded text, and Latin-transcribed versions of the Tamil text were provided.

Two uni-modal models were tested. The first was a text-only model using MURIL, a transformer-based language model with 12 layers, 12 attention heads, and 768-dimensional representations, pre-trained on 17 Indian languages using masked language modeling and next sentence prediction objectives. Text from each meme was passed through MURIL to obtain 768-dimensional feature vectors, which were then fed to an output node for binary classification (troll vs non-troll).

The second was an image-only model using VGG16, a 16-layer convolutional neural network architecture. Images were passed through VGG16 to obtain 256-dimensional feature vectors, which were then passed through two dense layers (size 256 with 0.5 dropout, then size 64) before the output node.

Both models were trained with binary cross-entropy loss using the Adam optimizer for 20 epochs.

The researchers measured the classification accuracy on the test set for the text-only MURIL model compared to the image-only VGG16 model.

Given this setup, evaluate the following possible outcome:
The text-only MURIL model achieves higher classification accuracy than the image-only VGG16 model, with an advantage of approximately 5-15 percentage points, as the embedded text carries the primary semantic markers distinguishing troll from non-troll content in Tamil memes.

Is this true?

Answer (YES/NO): NO